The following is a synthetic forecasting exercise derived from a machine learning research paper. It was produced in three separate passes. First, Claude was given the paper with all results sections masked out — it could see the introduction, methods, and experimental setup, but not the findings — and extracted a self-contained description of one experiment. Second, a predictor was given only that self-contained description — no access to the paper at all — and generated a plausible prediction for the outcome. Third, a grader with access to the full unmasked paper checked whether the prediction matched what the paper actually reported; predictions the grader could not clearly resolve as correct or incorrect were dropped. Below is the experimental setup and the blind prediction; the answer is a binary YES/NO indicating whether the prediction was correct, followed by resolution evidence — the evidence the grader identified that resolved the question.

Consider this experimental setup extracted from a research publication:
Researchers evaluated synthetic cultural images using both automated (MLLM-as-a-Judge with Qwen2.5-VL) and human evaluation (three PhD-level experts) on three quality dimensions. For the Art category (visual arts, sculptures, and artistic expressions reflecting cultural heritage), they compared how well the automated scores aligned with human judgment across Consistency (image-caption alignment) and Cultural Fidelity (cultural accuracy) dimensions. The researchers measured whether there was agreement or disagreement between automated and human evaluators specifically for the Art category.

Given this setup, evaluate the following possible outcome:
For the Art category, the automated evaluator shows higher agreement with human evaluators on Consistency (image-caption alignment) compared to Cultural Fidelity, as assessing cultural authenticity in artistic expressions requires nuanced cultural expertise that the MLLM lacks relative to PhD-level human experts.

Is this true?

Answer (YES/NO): YES